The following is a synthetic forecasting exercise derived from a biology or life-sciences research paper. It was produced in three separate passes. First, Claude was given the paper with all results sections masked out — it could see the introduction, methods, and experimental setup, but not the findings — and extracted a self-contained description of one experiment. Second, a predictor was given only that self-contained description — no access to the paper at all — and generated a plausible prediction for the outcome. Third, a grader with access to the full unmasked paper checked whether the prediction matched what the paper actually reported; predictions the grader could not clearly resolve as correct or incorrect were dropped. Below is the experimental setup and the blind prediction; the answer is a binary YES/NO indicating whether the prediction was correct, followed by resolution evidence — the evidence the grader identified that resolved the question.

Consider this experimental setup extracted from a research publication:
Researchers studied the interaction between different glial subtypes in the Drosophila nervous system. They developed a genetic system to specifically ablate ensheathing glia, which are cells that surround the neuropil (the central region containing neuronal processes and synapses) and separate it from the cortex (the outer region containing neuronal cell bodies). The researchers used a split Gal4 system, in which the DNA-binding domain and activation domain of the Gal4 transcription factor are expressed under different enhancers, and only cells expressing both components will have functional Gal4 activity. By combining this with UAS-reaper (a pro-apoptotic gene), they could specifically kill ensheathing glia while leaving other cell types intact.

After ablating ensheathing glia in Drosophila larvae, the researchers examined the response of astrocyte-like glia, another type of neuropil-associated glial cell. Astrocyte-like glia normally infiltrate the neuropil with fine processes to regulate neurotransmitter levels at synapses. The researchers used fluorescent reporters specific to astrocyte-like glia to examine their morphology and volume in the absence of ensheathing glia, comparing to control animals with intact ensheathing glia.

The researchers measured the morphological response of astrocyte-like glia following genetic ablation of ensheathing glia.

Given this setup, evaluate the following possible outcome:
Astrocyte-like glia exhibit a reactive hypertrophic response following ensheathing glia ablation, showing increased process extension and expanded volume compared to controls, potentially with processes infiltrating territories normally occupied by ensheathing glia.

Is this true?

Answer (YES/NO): YES